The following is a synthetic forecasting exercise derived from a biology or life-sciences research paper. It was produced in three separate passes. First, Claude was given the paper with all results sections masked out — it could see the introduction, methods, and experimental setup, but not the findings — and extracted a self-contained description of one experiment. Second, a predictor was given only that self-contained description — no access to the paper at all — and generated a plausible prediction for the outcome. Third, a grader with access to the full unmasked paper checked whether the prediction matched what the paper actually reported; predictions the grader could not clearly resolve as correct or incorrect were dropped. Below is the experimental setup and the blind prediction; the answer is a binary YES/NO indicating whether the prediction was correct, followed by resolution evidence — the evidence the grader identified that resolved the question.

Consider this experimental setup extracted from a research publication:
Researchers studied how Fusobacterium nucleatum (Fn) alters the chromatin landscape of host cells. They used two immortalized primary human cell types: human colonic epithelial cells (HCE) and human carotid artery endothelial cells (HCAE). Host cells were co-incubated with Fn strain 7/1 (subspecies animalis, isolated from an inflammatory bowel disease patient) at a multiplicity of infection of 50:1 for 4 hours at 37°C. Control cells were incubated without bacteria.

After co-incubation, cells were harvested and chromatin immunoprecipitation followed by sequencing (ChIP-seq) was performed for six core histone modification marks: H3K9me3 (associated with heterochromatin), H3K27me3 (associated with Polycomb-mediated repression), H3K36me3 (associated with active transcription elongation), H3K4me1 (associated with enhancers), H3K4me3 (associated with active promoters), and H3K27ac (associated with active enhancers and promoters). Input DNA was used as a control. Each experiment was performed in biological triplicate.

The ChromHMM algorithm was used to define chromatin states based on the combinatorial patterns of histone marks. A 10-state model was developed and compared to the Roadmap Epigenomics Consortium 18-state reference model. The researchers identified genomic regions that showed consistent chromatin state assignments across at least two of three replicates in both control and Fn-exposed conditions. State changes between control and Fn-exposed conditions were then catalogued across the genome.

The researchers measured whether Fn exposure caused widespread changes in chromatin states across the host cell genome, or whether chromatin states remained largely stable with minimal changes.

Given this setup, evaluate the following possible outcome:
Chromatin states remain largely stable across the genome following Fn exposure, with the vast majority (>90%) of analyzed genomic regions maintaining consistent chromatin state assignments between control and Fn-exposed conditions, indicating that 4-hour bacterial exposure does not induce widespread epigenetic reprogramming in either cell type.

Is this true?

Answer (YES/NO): NO